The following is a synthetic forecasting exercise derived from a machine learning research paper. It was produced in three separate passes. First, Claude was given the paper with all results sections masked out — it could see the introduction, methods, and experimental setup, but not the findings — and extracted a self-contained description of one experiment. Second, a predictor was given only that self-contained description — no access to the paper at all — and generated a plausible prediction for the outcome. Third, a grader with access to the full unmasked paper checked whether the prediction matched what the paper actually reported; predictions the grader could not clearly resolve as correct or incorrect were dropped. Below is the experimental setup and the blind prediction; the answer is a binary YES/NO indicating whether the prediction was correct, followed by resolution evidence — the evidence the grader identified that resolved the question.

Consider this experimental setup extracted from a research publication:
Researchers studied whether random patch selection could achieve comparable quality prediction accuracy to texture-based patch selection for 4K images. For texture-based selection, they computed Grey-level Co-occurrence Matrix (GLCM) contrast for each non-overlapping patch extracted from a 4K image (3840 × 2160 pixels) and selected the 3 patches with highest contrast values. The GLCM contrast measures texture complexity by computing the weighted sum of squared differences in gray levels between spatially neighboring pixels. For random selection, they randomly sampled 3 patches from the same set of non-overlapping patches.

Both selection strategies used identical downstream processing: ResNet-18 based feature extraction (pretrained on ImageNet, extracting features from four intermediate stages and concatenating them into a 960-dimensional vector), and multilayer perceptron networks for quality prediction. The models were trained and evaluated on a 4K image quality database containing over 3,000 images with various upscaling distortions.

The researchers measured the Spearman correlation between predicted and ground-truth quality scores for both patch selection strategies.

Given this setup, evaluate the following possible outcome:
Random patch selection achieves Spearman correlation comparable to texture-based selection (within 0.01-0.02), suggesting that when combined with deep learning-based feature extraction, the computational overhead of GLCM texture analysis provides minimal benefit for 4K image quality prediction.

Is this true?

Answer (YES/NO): NO